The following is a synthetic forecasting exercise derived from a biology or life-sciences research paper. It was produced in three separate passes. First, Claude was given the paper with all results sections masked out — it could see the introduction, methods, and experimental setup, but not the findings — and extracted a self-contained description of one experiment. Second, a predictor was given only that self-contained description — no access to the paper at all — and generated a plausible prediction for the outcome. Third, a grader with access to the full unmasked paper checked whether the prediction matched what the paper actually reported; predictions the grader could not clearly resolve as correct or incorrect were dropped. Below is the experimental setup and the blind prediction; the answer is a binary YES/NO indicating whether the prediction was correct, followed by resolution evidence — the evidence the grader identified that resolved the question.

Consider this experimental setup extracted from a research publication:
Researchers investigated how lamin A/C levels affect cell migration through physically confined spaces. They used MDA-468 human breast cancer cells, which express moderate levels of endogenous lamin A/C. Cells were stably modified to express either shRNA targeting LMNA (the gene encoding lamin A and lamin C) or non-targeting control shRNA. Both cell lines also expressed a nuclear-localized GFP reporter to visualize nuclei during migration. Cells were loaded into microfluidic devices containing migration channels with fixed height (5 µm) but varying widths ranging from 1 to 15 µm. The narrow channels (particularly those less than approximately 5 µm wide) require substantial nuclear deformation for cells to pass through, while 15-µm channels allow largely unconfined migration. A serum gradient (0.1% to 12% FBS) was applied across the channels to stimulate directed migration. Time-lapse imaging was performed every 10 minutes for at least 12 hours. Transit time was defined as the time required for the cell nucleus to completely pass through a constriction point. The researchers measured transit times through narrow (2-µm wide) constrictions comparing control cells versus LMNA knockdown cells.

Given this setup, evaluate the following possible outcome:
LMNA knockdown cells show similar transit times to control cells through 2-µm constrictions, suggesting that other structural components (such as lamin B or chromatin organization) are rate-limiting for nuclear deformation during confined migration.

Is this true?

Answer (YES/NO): NO